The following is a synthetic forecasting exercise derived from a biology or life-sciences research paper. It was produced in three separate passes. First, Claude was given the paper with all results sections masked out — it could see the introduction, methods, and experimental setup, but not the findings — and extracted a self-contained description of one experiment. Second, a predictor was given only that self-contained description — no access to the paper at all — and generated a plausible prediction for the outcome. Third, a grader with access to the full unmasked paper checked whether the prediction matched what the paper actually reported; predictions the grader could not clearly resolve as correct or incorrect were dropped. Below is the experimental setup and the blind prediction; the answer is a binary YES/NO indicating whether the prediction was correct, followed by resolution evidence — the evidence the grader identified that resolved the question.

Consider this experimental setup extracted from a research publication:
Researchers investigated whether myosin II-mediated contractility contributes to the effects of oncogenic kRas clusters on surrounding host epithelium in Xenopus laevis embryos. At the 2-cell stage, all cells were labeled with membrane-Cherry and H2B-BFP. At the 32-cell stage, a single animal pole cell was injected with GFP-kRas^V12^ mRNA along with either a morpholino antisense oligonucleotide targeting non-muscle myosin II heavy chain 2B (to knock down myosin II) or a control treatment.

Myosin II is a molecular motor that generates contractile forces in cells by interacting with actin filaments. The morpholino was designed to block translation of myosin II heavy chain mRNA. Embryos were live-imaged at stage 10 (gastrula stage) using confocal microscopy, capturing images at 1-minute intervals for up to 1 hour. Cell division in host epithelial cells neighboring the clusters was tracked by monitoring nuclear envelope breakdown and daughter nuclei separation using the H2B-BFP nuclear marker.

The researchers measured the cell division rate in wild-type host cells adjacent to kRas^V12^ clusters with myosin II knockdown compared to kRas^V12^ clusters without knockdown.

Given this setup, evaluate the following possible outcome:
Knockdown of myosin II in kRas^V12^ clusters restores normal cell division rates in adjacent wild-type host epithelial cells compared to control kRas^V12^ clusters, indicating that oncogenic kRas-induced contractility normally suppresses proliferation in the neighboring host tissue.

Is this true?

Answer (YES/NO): NO